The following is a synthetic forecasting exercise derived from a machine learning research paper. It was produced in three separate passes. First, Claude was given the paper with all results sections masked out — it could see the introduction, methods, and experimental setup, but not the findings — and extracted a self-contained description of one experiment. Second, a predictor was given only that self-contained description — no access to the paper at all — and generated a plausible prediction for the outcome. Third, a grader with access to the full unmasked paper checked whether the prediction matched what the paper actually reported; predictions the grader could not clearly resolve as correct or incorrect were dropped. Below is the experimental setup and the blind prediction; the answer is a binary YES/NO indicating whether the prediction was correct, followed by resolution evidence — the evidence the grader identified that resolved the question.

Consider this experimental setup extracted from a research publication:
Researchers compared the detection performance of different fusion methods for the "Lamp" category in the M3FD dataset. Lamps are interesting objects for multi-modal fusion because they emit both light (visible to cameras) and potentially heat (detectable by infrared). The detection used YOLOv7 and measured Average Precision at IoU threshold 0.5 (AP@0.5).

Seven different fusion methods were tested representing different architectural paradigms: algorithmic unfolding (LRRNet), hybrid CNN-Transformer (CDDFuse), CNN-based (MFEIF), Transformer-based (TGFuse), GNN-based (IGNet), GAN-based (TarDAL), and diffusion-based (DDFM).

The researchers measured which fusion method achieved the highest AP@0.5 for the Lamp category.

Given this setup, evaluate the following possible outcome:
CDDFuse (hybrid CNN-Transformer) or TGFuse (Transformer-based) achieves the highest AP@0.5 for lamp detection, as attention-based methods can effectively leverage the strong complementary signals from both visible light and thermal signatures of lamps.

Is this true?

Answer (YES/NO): NO